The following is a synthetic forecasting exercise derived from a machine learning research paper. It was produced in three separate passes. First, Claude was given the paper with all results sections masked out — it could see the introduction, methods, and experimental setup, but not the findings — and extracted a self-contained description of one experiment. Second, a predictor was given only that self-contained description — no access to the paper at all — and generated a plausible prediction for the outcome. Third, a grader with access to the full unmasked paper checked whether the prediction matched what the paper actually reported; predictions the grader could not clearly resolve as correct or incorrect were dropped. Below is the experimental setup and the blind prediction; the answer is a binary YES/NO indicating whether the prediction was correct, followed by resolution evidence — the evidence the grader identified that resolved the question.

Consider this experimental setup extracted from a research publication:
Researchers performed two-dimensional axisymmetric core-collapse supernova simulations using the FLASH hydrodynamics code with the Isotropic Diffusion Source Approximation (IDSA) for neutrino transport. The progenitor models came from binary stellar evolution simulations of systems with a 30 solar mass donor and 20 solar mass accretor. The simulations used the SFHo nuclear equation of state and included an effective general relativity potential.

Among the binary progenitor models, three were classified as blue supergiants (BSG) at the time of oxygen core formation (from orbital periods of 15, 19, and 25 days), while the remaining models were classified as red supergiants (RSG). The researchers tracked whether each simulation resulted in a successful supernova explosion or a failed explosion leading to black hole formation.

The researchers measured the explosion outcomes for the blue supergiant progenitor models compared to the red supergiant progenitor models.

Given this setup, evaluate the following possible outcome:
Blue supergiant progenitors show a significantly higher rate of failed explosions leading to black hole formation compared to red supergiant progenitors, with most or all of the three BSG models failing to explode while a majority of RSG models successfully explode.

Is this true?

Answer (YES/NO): NO